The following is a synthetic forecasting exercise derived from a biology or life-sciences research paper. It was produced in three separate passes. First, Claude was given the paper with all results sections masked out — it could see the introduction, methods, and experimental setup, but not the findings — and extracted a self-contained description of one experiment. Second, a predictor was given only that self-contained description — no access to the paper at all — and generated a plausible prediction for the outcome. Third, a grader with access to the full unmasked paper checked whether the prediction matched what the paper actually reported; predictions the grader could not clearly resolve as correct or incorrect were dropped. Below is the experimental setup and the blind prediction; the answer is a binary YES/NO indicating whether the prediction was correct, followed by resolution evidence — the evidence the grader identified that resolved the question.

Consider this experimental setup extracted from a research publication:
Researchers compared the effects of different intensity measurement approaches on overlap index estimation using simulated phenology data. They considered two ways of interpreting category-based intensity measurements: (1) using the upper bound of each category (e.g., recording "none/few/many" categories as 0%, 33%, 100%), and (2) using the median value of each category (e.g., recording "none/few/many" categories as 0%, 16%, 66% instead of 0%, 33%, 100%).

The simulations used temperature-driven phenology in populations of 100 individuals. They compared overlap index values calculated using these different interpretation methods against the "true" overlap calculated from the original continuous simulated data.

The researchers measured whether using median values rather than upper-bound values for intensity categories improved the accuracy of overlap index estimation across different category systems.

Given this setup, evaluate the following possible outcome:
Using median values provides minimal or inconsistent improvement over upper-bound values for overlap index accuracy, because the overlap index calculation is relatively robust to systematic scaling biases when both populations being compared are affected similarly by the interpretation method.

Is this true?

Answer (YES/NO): NO